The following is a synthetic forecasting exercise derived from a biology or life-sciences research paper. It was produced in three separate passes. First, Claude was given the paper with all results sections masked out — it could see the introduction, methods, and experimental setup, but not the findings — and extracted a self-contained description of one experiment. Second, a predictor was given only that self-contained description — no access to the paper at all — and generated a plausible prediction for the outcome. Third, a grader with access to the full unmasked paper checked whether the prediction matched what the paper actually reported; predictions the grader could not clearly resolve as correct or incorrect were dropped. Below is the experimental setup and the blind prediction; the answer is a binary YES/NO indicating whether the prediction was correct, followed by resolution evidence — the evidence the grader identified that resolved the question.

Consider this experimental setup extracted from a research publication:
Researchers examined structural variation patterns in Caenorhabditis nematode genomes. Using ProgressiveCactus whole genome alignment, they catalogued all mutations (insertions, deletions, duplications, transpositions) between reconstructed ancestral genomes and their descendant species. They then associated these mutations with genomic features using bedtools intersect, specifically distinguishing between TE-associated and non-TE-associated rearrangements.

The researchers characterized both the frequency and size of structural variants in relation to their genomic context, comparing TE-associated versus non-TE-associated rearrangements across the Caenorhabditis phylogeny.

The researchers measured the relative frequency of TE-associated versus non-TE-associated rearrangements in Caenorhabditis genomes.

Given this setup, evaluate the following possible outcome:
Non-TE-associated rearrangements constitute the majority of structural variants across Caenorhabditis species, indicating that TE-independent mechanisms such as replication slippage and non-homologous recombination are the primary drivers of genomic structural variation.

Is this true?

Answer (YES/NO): YES